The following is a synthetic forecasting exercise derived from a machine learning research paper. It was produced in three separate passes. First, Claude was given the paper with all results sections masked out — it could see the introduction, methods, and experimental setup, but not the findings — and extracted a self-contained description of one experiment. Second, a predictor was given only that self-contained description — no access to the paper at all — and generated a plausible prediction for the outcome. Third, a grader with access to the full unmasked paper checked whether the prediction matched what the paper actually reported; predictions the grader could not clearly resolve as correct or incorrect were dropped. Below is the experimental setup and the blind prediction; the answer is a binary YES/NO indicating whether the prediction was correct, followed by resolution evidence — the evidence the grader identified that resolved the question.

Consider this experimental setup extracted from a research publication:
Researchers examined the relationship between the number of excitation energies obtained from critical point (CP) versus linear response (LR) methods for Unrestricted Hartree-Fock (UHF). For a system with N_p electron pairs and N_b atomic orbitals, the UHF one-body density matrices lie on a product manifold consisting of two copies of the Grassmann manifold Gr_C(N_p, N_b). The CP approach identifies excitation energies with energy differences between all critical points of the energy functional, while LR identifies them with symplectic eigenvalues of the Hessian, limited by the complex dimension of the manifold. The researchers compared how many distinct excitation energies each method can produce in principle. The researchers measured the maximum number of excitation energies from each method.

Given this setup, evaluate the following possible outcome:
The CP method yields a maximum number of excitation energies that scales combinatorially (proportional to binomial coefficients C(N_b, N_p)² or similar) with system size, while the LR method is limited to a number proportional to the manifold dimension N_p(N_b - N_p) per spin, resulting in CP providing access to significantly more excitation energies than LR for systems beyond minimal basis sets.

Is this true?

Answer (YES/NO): YES